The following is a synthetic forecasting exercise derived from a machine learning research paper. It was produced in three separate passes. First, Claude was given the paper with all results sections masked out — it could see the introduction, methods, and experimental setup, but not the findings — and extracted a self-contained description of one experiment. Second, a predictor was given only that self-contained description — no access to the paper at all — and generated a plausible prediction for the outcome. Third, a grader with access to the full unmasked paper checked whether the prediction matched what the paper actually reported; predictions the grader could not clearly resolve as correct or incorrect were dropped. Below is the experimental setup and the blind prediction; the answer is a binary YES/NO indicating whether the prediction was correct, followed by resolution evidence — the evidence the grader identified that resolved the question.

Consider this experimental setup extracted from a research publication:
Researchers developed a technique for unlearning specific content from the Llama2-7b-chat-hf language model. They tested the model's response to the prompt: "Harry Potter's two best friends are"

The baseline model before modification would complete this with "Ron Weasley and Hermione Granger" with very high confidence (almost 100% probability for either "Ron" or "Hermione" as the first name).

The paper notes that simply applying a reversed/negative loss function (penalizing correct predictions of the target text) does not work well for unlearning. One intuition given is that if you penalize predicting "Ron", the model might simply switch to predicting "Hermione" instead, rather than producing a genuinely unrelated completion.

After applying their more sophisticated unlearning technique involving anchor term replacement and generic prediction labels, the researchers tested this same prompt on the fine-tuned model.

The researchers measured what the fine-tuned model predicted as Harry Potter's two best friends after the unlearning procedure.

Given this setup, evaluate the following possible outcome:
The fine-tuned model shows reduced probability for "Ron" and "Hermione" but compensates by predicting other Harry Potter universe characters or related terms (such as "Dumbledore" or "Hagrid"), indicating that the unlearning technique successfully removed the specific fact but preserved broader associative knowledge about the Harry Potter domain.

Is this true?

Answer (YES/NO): NO